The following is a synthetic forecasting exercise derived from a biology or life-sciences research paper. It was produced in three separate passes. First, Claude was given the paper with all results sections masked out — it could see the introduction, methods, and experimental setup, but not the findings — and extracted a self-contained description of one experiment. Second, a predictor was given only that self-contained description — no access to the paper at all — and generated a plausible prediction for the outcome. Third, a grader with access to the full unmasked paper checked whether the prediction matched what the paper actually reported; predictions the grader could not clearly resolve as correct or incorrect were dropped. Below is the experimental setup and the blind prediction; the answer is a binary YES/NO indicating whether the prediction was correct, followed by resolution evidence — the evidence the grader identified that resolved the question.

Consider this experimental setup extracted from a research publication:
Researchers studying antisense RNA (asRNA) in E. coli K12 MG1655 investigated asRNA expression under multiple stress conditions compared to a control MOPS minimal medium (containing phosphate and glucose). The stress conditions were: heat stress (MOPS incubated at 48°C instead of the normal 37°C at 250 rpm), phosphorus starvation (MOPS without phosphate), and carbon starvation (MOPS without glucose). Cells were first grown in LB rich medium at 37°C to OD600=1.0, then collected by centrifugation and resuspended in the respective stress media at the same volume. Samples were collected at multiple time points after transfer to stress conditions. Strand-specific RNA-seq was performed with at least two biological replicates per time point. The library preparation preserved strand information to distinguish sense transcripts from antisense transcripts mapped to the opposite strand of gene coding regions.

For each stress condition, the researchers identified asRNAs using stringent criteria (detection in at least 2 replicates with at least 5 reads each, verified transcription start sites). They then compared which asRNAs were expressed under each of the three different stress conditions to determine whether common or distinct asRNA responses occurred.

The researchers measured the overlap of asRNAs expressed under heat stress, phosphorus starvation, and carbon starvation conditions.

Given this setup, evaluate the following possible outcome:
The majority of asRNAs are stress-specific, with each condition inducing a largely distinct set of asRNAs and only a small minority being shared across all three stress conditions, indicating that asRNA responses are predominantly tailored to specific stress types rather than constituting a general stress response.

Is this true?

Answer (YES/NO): YES